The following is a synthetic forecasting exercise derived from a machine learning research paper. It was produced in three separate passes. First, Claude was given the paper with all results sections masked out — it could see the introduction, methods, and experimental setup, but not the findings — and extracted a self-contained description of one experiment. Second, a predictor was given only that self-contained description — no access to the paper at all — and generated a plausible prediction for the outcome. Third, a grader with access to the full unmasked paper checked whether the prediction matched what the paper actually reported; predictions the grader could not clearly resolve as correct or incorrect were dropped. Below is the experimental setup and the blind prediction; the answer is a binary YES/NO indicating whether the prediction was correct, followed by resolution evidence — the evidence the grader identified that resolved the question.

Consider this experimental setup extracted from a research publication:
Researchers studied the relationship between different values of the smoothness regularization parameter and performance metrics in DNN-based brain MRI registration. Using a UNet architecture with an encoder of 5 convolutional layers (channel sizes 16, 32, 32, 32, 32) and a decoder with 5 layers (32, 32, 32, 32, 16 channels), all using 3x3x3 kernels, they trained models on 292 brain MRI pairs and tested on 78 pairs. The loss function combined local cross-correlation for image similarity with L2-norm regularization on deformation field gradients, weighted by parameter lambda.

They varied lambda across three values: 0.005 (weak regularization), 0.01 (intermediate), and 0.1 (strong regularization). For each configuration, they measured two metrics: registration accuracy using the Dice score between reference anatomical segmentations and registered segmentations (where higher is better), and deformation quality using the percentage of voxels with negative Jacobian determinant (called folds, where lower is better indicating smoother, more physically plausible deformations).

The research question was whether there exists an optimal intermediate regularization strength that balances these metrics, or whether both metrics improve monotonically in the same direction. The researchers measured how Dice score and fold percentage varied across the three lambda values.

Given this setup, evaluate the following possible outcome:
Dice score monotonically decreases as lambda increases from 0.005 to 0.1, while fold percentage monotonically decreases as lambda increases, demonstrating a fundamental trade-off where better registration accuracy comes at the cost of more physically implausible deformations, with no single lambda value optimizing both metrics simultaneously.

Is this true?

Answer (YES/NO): NO